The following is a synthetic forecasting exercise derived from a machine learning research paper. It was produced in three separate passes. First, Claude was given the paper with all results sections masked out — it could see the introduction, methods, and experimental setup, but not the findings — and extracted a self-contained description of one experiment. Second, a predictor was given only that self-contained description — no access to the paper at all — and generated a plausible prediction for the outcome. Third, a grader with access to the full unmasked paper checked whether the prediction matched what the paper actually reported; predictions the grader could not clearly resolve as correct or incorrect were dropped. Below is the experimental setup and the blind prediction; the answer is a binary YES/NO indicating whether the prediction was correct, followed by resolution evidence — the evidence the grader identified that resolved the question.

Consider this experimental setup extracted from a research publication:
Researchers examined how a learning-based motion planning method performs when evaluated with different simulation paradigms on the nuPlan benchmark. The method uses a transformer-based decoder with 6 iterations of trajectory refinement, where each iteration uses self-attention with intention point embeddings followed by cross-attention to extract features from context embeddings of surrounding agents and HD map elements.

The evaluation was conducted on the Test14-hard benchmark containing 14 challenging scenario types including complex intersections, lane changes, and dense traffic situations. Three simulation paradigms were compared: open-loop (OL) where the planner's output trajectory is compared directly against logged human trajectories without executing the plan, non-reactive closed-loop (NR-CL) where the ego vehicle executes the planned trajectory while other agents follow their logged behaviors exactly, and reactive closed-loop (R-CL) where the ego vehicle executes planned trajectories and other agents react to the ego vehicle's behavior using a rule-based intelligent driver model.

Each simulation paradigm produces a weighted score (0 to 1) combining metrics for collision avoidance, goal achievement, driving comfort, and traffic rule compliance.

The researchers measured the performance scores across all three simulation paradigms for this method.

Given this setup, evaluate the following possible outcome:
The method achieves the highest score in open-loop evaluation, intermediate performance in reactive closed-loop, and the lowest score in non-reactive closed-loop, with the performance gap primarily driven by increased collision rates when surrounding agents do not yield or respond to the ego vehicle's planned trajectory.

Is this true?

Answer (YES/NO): NO